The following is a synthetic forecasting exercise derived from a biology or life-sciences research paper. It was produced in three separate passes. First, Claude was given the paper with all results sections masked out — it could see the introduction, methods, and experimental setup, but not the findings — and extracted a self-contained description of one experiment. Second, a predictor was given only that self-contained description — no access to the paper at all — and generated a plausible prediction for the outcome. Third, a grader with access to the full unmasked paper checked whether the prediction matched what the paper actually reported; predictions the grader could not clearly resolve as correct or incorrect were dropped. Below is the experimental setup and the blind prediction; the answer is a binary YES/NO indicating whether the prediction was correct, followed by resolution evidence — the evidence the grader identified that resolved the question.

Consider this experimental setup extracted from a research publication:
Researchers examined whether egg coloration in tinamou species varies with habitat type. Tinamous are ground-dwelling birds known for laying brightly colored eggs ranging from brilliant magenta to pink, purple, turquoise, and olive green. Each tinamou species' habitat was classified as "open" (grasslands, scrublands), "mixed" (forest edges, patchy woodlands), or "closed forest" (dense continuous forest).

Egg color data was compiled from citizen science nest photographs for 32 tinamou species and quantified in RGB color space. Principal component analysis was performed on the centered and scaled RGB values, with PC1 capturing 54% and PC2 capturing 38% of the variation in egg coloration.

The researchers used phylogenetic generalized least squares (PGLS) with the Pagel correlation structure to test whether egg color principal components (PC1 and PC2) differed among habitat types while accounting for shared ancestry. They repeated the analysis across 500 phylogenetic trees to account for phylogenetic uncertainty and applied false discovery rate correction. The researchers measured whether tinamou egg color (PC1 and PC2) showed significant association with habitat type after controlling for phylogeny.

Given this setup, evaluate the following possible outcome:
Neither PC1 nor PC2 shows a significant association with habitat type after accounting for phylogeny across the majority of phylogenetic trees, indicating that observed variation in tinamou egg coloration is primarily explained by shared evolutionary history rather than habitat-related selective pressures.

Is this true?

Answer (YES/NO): NO